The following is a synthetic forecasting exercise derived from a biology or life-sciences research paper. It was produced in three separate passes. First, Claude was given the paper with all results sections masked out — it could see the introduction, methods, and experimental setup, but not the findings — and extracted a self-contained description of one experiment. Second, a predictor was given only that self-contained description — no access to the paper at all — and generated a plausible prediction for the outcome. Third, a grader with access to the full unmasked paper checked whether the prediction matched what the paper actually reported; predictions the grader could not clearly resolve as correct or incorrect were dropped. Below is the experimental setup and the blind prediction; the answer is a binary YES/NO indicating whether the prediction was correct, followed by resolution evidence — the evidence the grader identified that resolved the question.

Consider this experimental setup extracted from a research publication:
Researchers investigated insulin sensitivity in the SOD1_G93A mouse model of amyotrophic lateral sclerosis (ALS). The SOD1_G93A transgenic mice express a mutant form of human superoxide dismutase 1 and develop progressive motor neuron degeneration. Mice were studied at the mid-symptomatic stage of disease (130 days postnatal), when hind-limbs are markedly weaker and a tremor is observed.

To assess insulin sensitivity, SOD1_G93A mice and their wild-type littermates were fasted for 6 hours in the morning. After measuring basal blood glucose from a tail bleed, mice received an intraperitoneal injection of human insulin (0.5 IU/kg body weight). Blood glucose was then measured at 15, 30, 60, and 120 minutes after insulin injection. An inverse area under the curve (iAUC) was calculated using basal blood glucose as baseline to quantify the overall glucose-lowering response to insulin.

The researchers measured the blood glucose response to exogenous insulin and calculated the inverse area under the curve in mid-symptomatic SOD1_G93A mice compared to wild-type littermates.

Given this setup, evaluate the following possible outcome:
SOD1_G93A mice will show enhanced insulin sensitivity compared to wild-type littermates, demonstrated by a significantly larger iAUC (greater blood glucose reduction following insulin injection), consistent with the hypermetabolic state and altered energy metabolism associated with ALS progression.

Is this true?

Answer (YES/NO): NO